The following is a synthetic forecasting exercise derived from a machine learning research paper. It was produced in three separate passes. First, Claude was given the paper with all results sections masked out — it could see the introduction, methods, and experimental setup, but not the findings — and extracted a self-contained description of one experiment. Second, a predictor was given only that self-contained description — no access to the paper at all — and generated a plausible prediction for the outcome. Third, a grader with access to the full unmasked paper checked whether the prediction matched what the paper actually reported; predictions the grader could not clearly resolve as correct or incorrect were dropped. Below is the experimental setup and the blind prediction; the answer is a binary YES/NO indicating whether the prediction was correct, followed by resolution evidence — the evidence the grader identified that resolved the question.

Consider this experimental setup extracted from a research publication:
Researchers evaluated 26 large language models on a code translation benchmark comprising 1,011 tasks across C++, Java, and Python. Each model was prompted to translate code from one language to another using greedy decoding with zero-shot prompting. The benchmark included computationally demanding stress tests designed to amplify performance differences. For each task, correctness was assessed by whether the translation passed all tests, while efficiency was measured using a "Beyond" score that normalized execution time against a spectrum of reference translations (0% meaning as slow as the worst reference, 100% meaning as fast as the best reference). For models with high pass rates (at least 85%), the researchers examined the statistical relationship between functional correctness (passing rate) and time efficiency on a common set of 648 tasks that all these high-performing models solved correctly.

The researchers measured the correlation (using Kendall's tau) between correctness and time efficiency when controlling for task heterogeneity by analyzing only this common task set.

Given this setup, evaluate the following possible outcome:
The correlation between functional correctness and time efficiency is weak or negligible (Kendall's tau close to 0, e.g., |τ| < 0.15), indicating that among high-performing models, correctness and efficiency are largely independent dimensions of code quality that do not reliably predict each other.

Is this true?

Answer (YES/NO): NO